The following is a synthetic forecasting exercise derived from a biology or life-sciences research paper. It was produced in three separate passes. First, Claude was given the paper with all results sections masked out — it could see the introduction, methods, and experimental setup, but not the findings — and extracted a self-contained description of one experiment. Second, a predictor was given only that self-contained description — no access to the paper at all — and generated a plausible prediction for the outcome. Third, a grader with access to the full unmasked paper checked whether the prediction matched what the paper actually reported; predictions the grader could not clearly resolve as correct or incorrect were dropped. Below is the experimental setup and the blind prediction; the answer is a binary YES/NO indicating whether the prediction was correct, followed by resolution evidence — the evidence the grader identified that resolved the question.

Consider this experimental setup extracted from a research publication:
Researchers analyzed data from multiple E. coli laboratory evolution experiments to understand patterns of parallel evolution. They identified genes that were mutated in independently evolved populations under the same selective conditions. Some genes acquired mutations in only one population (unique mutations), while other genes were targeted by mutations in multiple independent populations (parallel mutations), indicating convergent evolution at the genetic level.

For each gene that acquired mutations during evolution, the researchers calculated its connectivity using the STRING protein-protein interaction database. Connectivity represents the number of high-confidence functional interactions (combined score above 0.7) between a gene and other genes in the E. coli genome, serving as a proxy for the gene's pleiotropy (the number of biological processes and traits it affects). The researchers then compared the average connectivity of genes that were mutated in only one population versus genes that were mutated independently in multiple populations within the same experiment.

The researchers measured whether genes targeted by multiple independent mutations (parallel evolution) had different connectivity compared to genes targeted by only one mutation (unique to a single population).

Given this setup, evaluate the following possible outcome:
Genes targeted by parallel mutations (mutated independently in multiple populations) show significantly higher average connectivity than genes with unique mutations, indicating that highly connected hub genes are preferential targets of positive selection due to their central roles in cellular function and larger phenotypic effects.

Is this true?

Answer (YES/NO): YES